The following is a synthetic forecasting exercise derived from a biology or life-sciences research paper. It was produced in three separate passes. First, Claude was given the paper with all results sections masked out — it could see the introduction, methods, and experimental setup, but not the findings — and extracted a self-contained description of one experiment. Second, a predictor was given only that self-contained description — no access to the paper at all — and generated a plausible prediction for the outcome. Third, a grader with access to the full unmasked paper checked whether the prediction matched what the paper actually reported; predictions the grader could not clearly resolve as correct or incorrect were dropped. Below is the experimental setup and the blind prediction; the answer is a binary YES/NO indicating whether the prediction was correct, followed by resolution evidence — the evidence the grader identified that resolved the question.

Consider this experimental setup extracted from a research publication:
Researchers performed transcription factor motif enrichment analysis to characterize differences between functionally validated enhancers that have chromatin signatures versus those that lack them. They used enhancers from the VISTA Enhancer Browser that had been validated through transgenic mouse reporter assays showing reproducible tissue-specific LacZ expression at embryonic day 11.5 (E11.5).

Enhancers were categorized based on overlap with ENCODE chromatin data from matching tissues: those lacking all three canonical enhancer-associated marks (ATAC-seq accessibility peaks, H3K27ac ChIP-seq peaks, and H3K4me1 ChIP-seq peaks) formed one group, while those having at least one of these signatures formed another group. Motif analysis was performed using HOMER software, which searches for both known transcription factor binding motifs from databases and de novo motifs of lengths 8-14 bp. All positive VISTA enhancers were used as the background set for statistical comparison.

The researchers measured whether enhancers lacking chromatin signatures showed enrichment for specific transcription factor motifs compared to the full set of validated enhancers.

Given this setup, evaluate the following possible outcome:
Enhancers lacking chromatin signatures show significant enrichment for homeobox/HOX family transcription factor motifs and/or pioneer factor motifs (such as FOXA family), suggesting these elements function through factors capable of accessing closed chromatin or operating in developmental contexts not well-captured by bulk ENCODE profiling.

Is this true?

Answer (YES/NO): NO